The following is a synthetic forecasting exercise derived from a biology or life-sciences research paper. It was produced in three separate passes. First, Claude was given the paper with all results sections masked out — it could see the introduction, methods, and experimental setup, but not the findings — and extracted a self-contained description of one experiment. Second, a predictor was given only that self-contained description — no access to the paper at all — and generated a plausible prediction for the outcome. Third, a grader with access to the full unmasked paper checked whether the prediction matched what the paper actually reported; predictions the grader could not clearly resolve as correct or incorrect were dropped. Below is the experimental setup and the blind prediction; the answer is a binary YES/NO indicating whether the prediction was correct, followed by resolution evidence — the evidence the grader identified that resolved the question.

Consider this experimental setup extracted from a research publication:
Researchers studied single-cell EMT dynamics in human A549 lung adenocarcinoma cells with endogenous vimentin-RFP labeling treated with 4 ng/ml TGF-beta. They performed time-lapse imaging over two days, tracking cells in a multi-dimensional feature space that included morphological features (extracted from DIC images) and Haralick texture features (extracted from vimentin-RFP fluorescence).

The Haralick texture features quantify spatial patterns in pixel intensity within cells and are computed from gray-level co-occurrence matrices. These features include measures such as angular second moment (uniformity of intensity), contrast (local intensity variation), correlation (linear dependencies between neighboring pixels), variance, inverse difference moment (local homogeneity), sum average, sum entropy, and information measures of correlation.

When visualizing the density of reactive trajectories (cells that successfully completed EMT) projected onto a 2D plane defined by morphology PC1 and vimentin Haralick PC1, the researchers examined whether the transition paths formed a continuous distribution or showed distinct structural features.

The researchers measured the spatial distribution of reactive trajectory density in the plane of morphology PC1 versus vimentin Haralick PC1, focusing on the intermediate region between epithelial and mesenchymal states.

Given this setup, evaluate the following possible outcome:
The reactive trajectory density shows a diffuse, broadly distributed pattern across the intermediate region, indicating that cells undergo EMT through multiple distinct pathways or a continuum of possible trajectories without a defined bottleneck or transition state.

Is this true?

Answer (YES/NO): NO